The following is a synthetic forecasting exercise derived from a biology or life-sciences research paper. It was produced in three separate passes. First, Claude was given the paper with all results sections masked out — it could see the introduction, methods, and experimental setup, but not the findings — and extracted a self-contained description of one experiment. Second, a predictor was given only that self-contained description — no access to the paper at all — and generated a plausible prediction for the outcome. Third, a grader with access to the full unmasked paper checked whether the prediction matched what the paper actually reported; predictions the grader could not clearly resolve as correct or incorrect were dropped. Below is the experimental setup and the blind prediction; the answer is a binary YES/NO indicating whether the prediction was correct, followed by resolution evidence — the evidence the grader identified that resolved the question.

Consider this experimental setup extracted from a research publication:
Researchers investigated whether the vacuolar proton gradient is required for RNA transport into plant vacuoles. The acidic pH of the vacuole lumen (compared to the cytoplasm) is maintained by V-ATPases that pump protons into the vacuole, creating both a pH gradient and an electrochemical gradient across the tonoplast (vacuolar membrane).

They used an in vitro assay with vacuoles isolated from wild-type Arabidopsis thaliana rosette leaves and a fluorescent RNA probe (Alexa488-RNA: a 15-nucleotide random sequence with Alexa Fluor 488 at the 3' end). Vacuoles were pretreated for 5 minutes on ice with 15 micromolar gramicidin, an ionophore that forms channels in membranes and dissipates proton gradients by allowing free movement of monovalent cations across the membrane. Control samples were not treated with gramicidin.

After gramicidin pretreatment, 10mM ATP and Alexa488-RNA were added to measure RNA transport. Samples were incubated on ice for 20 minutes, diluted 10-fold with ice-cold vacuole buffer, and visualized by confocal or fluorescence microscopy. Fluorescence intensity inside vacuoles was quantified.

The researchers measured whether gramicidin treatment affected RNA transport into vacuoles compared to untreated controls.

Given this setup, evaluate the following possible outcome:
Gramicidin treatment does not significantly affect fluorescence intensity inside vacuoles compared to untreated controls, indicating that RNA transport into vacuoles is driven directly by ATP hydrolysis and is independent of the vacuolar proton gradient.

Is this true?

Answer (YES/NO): YES